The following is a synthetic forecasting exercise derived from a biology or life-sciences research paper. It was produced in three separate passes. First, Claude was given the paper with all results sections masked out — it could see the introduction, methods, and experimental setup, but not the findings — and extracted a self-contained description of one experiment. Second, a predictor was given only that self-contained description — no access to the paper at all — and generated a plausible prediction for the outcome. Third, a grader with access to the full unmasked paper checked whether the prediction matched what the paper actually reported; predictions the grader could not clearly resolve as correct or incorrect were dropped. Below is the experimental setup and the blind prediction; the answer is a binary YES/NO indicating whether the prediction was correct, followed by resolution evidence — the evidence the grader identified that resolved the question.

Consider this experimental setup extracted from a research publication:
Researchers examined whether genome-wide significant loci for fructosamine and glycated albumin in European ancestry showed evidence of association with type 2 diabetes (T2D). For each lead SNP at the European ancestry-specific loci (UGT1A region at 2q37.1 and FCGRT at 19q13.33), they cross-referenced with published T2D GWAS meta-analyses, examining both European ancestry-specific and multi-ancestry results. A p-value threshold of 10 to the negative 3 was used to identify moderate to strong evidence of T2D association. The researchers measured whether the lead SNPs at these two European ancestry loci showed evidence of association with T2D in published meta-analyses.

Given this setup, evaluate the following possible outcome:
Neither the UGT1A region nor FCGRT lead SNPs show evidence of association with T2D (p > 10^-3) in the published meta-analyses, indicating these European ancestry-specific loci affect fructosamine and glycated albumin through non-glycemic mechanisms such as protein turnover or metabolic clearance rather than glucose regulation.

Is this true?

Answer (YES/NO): NO